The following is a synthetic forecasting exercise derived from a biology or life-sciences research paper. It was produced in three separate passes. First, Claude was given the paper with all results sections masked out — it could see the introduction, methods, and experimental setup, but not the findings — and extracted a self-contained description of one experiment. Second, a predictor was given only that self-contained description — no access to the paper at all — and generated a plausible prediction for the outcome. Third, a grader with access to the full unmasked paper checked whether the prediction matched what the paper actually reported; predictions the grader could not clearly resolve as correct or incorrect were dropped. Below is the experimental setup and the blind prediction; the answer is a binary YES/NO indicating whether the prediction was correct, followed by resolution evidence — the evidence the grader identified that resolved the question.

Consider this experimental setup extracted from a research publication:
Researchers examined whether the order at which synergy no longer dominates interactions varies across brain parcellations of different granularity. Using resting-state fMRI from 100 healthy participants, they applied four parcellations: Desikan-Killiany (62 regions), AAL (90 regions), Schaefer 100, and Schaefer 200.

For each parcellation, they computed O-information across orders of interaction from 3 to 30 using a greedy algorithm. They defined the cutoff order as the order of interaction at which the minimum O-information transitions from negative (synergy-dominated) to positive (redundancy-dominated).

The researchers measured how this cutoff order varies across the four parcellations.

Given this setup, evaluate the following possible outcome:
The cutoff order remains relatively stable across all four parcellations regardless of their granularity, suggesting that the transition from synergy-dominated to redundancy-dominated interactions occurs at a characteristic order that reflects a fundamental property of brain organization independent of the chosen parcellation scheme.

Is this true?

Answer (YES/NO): NO